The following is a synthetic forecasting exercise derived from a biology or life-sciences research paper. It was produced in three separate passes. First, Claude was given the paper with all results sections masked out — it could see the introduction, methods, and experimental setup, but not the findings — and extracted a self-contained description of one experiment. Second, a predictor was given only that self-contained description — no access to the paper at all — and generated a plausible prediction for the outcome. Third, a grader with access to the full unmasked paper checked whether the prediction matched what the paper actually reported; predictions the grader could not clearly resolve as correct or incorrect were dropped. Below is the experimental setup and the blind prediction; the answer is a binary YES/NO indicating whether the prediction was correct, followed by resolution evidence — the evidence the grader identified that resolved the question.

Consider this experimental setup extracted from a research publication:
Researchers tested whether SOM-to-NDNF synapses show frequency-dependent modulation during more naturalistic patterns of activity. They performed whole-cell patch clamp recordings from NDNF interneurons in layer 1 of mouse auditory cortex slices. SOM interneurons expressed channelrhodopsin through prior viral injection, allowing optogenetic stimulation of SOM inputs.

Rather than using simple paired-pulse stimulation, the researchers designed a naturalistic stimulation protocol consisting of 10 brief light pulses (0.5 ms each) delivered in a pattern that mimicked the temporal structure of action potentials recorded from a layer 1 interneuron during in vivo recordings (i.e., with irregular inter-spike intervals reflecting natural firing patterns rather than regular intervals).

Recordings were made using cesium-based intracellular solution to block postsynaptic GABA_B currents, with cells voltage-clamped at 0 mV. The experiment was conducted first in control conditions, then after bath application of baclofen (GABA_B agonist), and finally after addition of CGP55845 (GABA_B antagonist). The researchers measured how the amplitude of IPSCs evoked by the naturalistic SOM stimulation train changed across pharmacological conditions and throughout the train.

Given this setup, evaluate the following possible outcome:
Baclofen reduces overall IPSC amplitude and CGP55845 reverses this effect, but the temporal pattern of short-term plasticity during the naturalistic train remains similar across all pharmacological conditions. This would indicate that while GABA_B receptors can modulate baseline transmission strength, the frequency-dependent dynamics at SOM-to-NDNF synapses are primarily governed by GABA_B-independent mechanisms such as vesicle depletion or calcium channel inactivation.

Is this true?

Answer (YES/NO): NO